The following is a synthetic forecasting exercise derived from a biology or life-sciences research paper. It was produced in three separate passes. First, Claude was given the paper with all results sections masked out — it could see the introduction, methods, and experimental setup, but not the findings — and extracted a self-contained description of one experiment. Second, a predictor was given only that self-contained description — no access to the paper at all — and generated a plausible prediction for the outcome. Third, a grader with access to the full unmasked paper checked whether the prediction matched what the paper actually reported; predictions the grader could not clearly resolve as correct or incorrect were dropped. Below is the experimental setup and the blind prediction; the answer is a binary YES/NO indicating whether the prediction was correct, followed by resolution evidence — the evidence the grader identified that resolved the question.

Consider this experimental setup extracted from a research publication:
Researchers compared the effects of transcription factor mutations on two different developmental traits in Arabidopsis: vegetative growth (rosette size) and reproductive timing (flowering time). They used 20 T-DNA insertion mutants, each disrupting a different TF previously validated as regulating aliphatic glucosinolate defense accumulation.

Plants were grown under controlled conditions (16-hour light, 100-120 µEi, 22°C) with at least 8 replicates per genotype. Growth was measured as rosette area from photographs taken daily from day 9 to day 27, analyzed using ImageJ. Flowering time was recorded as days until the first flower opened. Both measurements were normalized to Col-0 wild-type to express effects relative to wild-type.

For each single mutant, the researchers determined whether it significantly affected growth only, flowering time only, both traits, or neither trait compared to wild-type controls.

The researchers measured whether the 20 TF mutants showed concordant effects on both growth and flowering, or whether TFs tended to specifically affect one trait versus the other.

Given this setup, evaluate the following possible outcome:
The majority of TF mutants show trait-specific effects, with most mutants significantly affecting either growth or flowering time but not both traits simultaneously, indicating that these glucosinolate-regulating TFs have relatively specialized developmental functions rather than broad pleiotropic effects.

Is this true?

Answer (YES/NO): NO